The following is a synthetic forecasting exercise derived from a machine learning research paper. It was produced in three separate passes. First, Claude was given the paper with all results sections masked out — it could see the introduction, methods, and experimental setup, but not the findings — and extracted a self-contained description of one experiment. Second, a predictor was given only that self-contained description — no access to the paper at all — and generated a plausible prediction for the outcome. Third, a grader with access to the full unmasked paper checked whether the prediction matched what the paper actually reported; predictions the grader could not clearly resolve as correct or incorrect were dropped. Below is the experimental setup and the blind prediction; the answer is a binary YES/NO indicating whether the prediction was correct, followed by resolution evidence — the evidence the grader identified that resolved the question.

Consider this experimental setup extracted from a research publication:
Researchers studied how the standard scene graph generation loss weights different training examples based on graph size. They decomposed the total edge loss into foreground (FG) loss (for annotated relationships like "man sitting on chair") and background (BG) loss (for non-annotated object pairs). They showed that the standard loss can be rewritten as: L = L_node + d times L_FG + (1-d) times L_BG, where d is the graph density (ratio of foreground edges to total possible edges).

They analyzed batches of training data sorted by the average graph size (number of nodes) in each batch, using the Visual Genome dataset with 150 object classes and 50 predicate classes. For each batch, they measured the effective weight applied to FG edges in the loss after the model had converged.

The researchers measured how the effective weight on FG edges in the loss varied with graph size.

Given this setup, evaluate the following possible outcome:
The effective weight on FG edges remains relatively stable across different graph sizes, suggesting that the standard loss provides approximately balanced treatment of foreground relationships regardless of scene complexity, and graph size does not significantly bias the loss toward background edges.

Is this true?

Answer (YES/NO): NO